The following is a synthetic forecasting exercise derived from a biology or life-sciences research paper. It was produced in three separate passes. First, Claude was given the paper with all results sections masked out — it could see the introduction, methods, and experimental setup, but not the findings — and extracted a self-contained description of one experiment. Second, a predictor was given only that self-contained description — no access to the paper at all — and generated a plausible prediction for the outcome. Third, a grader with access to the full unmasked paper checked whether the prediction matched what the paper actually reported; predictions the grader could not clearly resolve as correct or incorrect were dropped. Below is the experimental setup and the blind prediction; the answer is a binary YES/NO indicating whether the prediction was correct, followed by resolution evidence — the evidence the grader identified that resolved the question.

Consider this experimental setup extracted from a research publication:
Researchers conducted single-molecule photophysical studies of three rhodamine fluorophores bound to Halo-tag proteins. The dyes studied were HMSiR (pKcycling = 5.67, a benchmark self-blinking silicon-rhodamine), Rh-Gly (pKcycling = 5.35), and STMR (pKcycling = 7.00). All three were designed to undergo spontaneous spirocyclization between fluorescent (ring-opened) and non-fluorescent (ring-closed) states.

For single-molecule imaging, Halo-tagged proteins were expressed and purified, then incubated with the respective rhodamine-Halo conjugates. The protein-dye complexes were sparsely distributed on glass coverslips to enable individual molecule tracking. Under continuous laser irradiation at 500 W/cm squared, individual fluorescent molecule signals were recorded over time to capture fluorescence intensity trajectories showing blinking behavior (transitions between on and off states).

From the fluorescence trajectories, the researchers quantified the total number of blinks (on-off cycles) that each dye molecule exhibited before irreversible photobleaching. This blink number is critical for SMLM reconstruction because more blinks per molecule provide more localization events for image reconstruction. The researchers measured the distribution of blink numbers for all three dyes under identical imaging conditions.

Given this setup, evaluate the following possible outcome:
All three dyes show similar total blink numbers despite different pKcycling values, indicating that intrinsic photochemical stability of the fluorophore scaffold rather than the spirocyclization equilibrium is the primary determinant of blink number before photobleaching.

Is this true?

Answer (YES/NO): NO